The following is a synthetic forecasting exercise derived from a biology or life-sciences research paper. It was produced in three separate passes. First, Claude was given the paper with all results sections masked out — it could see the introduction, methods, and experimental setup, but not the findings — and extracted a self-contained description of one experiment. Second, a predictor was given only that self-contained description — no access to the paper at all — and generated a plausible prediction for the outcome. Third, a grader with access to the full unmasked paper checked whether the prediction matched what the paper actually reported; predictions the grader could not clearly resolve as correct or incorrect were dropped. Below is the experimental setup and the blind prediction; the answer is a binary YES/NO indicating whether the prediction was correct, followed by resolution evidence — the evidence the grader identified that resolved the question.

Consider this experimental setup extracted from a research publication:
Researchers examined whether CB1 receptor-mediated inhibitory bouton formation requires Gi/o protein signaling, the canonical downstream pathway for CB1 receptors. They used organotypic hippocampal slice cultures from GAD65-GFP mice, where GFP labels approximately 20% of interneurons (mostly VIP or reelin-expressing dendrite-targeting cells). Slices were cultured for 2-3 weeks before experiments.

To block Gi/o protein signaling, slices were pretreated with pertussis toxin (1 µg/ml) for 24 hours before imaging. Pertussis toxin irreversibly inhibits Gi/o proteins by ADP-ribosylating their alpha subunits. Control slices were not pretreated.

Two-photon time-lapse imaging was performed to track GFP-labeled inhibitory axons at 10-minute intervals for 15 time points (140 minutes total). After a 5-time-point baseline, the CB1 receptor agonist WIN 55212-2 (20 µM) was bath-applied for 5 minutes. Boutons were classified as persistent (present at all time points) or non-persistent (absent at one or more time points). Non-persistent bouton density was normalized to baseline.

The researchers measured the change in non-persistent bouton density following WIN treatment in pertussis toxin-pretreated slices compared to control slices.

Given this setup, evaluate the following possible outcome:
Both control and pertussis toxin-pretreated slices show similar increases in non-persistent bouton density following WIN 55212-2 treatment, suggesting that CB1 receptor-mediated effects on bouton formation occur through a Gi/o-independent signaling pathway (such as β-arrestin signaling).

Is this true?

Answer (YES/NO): YES